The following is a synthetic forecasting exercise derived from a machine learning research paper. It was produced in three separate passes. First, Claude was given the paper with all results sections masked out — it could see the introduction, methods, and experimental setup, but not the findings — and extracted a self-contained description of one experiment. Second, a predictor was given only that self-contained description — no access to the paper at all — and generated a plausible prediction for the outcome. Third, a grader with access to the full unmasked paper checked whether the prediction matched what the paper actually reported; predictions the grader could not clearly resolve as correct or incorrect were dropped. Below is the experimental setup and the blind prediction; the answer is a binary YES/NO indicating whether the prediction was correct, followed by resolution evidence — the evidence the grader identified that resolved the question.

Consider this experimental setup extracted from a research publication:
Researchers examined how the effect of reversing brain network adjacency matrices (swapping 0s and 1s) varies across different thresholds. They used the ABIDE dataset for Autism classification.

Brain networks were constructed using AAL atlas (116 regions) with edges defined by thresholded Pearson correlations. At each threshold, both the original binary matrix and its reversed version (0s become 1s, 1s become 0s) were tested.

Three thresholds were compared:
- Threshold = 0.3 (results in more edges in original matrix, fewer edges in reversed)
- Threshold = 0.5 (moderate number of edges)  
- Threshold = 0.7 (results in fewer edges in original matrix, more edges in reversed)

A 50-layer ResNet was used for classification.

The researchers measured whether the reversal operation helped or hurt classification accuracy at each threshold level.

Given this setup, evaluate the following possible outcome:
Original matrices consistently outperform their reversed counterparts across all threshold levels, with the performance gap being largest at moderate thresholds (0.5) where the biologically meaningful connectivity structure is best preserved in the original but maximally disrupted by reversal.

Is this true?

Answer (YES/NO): NO